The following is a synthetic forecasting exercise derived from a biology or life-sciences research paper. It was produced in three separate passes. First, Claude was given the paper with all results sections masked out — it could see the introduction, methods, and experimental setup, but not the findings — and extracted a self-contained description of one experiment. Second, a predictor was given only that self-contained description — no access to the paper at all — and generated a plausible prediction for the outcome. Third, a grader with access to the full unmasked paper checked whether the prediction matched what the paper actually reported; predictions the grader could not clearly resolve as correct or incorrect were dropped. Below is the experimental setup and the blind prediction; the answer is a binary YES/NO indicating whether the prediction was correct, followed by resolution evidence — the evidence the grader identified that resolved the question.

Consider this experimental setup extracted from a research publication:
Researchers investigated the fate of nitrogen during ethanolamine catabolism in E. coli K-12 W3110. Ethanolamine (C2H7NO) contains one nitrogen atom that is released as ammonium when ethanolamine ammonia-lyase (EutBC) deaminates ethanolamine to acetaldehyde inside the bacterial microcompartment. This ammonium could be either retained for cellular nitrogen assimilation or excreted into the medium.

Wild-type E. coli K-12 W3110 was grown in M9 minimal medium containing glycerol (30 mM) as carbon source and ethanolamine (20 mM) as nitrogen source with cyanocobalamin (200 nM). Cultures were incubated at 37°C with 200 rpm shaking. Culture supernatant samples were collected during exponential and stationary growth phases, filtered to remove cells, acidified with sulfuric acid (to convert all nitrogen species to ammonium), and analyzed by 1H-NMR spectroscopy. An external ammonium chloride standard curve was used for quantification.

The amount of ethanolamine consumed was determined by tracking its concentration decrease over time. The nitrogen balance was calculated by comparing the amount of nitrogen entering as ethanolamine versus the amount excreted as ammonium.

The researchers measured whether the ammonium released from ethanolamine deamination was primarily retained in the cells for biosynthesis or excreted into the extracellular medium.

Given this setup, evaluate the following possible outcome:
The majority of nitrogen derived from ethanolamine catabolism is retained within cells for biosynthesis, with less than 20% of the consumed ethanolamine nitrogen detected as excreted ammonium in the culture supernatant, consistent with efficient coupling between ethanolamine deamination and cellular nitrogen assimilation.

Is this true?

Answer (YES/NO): NO